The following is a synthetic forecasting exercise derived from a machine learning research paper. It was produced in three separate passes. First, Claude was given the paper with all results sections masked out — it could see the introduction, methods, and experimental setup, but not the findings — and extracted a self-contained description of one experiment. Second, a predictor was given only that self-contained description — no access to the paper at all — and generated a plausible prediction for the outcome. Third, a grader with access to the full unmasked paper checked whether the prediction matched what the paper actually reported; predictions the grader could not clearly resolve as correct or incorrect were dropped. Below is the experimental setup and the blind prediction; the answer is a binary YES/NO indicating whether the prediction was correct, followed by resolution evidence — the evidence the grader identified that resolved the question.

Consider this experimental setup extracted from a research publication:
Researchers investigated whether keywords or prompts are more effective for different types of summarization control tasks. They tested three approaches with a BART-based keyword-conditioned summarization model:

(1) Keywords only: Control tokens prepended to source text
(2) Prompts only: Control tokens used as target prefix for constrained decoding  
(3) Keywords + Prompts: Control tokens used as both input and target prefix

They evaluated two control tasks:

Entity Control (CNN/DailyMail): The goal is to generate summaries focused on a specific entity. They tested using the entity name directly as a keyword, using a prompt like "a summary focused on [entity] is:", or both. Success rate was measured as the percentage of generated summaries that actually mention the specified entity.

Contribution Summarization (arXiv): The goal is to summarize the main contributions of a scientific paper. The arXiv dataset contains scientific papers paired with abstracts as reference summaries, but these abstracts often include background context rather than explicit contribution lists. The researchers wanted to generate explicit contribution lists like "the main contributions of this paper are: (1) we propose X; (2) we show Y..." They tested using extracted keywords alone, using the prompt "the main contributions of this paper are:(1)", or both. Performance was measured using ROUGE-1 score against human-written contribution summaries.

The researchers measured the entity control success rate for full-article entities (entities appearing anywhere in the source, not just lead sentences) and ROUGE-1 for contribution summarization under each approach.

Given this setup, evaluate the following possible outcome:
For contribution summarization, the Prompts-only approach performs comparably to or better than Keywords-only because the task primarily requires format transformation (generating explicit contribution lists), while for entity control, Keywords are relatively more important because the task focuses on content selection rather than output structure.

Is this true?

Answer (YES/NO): YES